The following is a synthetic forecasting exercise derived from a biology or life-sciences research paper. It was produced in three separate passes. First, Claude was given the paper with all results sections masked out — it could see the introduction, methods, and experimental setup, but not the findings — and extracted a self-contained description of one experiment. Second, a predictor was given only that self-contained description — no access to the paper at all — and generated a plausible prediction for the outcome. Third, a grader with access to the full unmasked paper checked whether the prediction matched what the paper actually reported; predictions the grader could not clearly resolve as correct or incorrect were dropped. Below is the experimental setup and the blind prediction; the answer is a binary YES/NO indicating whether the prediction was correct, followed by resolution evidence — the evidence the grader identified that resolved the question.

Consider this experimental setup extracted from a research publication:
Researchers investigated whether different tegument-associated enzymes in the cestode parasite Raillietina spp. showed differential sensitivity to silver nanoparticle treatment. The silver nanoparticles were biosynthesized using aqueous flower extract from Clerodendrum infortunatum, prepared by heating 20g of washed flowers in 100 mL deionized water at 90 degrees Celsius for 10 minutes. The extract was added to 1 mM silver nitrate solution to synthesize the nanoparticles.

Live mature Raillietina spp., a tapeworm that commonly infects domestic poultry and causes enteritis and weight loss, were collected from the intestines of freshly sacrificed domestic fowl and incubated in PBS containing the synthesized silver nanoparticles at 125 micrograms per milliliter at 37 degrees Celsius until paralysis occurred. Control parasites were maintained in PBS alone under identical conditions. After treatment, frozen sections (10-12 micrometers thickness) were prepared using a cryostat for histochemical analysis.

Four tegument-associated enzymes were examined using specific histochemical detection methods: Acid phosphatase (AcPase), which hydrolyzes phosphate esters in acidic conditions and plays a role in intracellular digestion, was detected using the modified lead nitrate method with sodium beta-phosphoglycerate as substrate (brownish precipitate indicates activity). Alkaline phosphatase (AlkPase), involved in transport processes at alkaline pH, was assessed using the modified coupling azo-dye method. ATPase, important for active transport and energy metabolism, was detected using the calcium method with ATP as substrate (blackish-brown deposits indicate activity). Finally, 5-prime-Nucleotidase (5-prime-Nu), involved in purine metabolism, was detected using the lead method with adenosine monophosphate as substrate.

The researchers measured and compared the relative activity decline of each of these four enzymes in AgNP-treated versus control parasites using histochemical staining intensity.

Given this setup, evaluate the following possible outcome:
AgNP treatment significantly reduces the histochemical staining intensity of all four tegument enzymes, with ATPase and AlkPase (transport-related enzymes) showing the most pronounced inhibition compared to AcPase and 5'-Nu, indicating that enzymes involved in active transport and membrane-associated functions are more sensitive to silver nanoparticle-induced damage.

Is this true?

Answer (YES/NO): NO